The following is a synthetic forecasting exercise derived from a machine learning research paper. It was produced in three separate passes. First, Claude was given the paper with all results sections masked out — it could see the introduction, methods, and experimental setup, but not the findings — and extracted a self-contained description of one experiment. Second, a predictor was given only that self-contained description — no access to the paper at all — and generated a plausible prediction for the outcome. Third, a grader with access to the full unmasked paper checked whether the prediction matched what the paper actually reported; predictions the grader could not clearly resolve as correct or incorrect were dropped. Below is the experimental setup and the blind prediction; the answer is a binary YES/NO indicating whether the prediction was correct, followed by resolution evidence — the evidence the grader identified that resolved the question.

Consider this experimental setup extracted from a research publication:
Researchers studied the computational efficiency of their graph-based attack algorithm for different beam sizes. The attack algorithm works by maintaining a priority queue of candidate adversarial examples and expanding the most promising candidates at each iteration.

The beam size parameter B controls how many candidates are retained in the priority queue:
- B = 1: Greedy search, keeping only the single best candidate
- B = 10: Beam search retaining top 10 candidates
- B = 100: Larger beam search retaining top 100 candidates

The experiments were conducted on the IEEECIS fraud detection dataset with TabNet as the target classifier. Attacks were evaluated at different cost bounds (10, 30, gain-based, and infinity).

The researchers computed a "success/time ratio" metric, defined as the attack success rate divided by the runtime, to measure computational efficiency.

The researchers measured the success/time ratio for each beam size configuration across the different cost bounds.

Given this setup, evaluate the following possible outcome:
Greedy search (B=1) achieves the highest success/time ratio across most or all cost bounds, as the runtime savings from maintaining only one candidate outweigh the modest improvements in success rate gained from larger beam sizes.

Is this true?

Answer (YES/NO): YES